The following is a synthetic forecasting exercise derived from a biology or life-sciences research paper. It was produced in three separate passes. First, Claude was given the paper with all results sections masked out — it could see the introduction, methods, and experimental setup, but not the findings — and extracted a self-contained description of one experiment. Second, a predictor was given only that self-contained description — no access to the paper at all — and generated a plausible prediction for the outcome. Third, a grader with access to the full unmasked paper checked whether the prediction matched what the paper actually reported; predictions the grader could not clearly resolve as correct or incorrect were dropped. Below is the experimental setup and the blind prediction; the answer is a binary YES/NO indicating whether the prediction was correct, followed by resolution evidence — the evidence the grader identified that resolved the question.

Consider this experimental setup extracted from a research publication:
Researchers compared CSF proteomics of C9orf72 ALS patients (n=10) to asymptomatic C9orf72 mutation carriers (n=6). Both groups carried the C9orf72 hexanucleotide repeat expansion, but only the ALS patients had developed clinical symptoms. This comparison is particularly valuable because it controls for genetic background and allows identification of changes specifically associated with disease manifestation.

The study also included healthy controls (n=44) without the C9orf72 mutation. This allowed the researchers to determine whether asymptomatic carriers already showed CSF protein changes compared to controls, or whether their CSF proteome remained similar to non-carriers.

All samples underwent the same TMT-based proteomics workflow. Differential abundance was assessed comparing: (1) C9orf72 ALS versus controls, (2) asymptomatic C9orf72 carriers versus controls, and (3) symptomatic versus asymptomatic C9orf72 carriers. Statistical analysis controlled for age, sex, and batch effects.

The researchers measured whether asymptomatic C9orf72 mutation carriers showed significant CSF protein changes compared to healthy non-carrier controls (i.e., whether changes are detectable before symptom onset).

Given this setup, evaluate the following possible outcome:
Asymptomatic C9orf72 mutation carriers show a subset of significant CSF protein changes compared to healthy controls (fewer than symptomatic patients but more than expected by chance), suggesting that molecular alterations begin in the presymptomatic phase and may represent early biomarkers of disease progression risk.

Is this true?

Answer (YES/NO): YES